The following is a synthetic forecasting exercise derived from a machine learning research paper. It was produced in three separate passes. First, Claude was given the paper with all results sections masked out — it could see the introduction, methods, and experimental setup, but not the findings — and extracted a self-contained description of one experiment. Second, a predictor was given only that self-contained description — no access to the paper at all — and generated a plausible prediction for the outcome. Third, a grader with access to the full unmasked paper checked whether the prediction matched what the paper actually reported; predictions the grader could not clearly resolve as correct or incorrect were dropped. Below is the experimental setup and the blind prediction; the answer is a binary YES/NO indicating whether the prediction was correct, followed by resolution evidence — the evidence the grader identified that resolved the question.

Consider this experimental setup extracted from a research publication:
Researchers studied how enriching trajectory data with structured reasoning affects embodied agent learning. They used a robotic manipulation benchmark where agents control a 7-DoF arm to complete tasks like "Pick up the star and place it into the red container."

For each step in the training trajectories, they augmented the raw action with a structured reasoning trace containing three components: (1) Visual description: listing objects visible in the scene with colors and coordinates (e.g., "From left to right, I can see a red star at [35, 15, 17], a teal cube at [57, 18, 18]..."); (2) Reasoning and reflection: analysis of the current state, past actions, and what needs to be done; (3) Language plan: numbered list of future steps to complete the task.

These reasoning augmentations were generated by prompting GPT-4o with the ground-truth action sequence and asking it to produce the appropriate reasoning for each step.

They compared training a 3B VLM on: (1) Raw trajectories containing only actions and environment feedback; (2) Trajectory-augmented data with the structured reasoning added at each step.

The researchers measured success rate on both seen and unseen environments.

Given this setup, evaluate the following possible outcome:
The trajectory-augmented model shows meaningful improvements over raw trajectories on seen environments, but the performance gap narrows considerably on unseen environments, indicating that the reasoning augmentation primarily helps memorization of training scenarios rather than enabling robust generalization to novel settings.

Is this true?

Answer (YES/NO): NO